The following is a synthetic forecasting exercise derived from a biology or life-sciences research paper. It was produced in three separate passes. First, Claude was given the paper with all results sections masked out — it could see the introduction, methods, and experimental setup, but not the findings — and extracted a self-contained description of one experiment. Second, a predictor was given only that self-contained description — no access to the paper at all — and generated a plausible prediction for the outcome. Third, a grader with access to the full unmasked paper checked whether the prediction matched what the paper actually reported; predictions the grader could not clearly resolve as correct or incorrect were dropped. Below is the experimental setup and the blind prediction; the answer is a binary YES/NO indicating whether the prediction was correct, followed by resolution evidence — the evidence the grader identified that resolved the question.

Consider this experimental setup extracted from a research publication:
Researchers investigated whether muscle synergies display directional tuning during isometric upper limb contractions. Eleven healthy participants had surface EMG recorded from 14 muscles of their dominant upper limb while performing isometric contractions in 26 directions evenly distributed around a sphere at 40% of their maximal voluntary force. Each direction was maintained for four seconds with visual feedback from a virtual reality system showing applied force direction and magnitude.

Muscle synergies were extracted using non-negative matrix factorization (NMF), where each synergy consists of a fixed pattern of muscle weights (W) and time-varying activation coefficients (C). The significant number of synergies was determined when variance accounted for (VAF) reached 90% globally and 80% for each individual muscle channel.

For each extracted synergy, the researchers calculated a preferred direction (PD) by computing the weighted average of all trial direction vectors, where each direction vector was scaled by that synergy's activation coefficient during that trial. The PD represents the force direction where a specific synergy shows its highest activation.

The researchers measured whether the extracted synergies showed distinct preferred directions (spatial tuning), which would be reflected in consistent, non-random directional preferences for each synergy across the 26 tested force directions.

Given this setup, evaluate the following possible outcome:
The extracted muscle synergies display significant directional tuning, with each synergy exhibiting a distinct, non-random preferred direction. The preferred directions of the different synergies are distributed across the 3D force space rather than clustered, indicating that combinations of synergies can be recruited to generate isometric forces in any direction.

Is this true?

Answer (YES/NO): YES